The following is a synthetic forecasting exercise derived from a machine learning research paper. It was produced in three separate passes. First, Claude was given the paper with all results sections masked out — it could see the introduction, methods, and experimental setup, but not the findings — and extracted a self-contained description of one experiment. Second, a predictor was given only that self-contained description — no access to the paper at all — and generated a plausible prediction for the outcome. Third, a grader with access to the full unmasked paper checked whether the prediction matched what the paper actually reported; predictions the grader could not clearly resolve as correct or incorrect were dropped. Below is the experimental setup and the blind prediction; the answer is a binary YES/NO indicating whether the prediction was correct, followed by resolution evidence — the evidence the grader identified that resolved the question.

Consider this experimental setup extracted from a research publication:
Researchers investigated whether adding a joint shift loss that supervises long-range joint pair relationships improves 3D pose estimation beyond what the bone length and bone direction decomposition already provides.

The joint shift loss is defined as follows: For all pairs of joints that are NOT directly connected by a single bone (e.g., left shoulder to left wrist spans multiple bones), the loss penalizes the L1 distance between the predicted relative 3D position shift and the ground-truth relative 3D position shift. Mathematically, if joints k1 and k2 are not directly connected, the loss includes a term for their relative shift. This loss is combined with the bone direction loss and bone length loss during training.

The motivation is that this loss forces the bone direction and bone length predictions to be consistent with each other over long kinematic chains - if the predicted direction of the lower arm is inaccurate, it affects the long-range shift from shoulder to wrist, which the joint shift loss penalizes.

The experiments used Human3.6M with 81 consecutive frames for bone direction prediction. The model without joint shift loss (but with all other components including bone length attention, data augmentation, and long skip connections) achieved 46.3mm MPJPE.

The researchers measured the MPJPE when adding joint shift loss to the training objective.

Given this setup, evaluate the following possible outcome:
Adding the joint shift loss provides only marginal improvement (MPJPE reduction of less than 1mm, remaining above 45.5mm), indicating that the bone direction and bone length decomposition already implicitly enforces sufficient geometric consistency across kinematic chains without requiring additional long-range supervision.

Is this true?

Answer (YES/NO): YES